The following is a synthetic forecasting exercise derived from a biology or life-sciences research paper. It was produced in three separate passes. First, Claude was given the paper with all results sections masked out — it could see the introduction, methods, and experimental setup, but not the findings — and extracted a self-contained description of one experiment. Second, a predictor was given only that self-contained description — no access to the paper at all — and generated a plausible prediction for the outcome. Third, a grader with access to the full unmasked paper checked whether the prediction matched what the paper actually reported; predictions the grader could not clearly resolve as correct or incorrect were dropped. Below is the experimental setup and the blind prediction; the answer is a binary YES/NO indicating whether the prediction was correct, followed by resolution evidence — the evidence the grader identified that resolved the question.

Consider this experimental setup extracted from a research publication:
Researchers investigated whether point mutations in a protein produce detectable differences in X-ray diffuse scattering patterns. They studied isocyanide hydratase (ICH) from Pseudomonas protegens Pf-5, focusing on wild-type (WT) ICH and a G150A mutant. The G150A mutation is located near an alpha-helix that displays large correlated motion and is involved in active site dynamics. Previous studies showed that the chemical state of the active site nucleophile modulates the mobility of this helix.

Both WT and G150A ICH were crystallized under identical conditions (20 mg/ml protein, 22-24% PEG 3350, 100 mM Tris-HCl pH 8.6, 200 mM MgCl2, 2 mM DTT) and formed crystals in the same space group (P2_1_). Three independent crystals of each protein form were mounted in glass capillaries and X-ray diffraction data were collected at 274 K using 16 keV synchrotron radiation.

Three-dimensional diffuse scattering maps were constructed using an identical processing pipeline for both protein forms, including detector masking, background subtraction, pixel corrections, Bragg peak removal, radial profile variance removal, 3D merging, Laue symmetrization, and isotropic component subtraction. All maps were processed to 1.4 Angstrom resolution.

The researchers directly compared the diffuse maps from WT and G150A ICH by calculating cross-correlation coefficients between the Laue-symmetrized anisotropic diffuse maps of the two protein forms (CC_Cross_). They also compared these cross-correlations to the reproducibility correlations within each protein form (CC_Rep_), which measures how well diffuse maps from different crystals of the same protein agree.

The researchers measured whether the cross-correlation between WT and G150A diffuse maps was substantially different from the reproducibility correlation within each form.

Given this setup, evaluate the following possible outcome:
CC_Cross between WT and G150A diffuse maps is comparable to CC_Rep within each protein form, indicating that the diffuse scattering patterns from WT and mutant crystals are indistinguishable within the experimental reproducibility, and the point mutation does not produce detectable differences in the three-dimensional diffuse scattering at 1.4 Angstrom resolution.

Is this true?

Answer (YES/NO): YES